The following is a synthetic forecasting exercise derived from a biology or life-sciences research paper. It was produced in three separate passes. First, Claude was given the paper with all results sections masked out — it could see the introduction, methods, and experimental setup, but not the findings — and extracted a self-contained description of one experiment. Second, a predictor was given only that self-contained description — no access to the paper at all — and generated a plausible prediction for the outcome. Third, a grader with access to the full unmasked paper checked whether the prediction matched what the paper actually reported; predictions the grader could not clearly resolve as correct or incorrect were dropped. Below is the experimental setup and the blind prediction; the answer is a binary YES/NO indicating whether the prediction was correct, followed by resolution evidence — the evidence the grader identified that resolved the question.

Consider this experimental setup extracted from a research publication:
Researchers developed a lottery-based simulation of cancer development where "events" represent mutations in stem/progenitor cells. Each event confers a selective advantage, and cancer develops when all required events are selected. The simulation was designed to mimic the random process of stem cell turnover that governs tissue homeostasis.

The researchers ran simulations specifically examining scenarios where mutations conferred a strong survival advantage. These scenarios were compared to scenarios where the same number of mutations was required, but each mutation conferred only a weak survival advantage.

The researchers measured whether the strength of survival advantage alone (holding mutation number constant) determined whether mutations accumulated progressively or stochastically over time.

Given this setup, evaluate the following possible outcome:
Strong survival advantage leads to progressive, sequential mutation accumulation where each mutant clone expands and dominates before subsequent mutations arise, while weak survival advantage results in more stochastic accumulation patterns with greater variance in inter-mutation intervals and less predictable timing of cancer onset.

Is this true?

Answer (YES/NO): YES